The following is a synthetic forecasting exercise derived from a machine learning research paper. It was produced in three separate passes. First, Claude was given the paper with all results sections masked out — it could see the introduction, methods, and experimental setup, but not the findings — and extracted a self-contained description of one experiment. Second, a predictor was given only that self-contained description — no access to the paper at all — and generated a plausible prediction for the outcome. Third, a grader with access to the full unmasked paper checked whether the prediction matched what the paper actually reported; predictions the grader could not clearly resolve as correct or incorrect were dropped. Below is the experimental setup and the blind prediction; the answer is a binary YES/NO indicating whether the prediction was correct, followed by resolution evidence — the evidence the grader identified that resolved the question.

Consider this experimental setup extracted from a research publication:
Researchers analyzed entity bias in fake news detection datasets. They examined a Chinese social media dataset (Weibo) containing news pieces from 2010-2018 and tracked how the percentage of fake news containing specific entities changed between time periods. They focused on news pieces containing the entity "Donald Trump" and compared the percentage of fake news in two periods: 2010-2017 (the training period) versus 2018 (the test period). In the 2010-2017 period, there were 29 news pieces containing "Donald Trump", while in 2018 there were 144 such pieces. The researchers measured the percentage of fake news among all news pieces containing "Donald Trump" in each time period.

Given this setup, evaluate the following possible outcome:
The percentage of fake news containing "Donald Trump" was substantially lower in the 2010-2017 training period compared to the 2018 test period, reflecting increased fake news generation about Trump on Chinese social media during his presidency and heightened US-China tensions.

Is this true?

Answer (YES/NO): YES